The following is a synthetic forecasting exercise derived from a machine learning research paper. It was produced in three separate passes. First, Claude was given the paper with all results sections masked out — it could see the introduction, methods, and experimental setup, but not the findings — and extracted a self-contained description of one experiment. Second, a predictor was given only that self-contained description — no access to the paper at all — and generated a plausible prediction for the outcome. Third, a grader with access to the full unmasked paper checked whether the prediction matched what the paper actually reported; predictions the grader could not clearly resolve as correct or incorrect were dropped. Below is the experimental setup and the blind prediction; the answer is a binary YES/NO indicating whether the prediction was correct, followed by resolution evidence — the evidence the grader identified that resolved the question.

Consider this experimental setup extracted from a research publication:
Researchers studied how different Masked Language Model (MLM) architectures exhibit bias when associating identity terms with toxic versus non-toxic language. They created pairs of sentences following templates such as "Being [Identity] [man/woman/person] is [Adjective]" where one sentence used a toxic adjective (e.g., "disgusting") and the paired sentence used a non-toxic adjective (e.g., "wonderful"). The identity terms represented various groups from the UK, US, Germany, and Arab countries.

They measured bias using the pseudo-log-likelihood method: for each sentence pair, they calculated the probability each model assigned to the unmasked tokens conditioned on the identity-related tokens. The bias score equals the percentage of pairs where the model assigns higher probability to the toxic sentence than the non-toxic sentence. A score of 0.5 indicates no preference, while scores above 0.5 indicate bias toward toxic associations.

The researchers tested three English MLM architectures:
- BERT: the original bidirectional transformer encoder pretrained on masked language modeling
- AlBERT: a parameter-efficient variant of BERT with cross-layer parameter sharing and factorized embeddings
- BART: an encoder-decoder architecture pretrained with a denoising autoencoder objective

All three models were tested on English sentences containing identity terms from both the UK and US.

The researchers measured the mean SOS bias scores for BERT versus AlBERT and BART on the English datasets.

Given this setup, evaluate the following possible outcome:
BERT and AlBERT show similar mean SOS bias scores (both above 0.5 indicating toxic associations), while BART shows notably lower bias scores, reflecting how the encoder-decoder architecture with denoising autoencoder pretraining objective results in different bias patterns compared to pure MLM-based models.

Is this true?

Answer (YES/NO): NO